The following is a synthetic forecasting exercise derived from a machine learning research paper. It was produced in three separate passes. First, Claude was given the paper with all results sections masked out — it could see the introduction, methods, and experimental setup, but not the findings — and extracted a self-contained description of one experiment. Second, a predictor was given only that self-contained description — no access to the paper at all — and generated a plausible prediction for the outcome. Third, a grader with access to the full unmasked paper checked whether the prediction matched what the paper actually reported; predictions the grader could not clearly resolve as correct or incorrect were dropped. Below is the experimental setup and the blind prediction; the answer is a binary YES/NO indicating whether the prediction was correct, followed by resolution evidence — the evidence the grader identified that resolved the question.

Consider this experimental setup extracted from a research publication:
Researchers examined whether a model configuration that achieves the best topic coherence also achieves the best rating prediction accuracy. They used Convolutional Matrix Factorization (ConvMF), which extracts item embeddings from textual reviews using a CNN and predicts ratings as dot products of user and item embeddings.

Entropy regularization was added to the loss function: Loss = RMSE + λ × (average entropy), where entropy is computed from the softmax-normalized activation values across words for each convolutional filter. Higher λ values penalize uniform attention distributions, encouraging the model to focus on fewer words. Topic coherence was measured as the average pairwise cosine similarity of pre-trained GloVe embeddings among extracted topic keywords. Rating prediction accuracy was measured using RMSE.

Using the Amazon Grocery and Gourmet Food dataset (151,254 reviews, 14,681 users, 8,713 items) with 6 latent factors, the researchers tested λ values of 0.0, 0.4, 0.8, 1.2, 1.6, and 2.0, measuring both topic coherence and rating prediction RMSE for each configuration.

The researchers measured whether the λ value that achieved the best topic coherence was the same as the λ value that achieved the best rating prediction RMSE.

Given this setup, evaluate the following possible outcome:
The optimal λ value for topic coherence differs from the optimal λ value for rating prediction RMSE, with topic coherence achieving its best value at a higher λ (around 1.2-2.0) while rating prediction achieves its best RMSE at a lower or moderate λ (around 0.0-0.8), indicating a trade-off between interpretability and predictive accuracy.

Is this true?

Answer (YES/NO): YES